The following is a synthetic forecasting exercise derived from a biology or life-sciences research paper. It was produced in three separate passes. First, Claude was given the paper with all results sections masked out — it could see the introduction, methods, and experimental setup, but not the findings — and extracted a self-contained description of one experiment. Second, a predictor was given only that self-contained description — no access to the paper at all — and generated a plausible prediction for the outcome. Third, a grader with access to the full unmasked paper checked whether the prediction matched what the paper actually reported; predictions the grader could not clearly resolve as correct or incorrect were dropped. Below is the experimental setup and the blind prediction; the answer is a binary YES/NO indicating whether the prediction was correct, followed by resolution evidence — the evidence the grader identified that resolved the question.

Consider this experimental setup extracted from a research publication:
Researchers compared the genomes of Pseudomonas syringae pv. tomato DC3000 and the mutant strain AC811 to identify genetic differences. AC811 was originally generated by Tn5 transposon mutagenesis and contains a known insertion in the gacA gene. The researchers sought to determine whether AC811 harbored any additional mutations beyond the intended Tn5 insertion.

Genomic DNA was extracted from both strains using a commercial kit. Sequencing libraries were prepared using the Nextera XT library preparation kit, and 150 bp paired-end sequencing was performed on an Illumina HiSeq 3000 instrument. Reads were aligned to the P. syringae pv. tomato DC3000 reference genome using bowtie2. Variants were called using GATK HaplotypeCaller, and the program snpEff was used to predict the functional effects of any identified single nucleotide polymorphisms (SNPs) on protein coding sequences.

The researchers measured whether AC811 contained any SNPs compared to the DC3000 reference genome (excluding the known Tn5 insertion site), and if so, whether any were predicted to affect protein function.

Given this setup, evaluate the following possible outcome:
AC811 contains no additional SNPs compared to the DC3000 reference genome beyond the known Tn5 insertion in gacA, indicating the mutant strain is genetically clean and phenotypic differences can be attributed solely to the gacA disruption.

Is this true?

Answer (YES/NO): NO